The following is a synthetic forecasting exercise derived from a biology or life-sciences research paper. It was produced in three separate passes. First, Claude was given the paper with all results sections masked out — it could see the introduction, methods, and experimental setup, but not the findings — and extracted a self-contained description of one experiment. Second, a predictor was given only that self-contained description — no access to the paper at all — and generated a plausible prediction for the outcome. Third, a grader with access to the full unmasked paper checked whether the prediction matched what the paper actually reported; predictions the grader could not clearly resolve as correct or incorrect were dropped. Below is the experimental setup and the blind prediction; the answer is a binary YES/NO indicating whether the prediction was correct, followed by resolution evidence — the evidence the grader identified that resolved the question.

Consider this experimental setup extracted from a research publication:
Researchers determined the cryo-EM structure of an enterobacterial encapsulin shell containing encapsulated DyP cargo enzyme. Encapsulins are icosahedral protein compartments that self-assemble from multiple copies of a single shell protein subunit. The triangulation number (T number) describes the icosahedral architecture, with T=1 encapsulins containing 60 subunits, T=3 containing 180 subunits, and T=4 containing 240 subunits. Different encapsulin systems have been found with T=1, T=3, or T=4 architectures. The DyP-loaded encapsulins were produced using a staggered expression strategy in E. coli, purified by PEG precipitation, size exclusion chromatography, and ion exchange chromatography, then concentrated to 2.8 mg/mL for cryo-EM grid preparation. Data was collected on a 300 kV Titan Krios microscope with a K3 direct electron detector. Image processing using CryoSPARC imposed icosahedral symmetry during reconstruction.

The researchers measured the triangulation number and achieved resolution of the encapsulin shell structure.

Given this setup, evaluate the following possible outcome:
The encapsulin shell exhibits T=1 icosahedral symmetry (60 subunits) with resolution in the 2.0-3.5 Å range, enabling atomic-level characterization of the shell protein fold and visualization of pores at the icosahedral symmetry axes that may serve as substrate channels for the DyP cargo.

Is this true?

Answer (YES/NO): YES